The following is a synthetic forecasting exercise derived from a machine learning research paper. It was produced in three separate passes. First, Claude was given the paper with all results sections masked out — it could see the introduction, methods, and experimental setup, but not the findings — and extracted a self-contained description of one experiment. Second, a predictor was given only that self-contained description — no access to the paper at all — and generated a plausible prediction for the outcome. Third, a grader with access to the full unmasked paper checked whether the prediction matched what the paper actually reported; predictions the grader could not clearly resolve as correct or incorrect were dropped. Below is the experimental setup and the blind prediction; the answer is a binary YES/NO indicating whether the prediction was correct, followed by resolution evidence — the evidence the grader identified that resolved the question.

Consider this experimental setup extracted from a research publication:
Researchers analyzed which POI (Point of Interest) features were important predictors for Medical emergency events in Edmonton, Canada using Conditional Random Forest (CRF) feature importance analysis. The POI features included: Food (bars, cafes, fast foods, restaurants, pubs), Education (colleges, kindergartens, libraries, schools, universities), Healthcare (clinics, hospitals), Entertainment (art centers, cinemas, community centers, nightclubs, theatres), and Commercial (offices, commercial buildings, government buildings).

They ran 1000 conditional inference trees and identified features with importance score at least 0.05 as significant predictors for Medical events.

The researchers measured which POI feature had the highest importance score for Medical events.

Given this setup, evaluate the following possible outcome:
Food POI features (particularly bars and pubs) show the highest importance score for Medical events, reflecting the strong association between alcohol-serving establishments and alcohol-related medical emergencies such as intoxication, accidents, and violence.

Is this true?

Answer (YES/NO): YES